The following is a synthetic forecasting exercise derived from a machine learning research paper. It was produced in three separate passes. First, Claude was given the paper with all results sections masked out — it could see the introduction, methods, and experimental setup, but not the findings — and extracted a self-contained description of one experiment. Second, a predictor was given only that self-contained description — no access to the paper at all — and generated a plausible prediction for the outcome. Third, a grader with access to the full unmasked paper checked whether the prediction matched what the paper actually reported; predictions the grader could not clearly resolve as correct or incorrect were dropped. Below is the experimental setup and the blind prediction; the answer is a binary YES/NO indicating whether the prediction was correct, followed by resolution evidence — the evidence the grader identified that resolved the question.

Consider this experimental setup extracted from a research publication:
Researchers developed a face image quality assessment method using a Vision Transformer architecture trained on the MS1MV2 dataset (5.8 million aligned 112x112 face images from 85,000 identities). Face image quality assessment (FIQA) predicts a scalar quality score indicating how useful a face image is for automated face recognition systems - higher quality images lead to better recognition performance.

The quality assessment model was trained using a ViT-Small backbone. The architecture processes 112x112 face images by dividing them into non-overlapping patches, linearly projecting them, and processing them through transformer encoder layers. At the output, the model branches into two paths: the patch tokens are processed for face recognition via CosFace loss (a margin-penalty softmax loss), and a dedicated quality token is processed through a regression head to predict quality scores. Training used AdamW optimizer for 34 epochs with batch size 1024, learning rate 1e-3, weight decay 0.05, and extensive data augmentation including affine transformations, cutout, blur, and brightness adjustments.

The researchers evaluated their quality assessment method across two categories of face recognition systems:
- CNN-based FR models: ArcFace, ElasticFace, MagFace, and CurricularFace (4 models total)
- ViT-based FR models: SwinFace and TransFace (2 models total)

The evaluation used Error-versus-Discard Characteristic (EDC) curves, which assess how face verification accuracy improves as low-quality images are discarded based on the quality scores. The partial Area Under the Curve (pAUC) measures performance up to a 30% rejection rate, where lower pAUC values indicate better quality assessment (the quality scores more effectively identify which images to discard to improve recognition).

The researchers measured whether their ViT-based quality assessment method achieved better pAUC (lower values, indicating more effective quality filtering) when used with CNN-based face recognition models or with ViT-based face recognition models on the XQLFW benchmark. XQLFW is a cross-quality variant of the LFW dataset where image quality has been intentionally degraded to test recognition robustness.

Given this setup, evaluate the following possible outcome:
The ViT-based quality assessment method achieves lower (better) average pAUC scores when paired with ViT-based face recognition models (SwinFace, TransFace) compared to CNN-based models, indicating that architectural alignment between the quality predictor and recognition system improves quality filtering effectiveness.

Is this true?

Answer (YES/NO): YES